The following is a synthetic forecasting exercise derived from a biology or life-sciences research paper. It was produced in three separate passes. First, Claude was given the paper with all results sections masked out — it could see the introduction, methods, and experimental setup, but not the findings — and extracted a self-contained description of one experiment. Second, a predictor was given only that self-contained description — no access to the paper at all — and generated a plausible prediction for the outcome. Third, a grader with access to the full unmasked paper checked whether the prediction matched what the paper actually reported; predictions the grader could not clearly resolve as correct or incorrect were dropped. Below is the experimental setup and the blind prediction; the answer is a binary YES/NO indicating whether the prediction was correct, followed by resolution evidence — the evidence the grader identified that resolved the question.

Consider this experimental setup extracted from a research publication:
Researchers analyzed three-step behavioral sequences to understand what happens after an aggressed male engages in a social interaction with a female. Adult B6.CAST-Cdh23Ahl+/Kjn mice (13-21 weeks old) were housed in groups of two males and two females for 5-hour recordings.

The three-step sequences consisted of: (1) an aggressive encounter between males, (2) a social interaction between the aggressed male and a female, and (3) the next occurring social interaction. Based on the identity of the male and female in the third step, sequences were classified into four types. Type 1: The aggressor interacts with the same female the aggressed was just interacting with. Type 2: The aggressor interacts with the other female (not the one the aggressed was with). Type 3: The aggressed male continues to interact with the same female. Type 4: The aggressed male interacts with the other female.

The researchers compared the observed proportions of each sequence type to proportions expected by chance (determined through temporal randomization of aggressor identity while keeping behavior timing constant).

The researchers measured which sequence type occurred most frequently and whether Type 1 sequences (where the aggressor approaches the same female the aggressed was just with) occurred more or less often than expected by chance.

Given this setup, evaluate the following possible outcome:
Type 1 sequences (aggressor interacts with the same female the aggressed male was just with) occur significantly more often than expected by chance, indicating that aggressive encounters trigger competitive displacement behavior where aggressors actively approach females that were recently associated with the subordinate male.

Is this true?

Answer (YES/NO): YES